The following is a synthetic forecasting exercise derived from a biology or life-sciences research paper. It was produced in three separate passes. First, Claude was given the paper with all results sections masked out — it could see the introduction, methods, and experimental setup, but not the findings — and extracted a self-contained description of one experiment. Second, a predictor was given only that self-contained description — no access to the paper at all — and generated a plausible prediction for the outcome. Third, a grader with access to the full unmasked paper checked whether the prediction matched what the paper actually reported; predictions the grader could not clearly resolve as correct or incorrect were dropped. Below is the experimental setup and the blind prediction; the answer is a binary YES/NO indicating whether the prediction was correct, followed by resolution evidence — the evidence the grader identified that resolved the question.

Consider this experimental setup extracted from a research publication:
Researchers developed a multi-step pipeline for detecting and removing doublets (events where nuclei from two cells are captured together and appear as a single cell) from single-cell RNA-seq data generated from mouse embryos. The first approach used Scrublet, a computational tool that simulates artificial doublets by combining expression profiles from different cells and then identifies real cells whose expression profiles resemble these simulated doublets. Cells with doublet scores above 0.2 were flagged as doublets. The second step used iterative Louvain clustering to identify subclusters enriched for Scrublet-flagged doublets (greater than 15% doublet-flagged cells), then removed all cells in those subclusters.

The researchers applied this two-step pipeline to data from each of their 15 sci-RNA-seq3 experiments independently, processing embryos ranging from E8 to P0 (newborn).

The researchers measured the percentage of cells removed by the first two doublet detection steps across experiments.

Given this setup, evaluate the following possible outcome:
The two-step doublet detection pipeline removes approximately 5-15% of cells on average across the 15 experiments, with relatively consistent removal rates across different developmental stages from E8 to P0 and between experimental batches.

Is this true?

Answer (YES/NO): NO